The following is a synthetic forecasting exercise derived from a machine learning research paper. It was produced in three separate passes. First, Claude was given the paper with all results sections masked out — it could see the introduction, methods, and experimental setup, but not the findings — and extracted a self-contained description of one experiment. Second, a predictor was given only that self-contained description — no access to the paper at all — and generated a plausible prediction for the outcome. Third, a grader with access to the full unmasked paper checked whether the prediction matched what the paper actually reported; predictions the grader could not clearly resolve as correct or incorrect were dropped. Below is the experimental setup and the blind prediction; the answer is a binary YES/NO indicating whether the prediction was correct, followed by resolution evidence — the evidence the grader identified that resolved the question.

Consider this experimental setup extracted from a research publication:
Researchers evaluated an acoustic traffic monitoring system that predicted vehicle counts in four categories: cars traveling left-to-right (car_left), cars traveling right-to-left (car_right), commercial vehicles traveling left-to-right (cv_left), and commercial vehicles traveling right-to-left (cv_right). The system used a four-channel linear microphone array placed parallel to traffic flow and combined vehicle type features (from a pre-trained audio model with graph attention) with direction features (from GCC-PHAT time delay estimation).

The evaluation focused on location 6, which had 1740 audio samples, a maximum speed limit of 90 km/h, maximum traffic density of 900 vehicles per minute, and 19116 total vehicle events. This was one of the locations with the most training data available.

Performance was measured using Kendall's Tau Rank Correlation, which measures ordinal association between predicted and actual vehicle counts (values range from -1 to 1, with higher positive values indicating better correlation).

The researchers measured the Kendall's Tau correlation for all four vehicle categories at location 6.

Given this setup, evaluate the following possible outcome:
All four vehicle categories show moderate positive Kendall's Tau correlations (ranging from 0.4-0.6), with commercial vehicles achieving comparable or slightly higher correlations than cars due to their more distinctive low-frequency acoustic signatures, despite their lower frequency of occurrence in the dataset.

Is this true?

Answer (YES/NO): NO